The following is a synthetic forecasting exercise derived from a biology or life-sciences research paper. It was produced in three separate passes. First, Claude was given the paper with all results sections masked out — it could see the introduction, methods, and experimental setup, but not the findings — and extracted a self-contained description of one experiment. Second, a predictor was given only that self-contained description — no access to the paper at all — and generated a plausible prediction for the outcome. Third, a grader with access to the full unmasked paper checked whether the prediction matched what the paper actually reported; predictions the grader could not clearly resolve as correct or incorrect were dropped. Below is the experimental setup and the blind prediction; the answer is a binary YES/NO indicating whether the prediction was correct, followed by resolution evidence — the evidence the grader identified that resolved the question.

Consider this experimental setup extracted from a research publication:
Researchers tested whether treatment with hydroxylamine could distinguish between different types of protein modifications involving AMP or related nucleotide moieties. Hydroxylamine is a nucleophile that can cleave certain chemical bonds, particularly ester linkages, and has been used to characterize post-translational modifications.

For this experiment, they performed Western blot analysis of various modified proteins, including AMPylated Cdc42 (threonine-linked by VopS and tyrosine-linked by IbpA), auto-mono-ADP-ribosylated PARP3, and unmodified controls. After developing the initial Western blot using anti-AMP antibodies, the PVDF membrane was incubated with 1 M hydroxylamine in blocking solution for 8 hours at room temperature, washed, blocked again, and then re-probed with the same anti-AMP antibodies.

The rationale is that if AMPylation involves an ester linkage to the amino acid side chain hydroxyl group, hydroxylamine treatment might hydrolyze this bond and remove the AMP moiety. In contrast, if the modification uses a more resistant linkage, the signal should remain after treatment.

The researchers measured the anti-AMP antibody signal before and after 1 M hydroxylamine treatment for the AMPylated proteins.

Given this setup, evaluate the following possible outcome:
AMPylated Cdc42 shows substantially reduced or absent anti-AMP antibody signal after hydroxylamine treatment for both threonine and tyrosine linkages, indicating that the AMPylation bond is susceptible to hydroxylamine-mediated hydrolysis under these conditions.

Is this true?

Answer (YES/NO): NO